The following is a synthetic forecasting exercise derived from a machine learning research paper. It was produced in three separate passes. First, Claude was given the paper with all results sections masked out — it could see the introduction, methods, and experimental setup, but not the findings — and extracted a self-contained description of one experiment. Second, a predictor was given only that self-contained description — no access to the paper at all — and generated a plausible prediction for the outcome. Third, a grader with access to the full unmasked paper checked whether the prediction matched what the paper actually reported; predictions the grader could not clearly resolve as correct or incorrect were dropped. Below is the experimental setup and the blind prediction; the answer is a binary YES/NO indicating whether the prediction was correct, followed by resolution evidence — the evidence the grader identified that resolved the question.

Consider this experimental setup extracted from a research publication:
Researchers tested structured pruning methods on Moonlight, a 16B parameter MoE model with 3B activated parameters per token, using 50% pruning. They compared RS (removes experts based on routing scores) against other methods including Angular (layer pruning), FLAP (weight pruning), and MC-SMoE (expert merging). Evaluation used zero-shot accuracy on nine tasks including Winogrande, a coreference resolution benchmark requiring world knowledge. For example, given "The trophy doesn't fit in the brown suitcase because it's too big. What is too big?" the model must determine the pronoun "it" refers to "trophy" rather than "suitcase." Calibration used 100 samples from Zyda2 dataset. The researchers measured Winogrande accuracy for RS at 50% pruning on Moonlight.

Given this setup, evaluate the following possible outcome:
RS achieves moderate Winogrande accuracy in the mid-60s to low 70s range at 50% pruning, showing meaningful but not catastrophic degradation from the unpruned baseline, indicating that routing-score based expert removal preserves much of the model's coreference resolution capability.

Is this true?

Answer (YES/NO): NO